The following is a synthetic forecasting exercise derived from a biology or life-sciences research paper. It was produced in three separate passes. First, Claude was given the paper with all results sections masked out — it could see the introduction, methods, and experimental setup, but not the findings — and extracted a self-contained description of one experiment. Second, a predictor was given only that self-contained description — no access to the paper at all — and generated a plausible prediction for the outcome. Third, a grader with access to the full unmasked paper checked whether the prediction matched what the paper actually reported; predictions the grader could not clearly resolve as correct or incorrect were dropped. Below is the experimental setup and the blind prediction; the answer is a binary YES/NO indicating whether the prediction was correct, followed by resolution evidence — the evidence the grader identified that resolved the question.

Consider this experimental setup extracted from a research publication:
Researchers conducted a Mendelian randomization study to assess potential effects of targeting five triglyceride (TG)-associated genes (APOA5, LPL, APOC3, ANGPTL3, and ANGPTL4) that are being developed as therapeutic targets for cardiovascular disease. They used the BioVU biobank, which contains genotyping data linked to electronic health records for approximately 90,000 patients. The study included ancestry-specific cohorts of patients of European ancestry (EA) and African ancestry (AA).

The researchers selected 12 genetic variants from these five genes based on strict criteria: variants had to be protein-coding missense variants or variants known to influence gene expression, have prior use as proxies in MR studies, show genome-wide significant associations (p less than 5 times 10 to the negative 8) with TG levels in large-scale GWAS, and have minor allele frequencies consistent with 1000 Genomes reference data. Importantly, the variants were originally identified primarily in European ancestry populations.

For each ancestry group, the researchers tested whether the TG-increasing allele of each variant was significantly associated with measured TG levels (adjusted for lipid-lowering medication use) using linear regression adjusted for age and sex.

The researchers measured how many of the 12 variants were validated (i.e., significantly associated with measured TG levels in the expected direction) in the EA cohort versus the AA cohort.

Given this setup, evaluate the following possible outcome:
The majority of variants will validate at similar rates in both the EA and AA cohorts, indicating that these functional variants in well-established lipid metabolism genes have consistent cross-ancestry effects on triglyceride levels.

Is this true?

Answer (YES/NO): NO